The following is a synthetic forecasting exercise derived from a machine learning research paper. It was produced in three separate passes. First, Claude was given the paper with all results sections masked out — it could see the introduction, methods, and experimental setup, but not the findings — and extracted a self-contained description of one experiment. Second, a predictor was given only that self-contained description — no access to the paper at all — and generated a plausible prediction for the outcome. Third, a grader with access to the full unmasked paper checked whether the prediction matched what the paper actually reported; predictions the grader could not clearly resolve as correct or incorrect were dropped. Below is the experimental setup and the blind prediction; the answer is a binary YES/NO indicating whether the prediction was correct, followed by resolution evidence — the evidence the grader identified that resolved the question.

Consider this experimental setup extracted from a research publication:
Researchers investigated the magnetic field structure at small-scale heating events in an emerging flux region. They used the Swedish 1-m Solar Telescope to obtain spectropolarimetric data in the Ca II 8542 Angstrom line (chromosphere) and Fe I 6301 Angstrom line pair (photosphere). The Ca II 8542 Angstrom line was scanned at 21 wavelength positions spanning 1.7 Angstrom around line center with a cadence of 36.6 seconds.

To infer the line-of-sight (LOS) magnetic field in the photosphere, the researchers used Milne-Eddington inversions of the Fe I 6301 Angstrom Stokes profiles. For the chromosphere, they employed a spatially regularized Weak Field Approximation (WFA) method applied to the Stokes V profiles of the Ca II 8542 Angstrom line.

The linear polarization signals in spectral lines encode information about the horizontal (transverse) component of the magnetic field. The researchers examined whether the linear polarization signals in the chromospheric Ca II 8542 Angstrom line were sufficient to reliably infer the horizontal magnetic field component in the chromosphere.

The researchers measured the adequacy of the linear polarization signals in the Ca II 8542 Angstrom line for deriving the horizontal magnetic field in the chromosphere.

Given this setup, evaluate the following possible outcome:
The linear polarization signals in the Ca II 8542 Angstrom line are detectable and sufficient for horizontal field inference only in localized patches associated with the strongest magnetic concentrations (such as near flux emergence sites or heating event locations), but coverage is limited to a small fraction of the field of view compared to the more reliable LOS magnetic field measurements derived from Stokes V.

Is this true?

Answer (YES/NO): NO